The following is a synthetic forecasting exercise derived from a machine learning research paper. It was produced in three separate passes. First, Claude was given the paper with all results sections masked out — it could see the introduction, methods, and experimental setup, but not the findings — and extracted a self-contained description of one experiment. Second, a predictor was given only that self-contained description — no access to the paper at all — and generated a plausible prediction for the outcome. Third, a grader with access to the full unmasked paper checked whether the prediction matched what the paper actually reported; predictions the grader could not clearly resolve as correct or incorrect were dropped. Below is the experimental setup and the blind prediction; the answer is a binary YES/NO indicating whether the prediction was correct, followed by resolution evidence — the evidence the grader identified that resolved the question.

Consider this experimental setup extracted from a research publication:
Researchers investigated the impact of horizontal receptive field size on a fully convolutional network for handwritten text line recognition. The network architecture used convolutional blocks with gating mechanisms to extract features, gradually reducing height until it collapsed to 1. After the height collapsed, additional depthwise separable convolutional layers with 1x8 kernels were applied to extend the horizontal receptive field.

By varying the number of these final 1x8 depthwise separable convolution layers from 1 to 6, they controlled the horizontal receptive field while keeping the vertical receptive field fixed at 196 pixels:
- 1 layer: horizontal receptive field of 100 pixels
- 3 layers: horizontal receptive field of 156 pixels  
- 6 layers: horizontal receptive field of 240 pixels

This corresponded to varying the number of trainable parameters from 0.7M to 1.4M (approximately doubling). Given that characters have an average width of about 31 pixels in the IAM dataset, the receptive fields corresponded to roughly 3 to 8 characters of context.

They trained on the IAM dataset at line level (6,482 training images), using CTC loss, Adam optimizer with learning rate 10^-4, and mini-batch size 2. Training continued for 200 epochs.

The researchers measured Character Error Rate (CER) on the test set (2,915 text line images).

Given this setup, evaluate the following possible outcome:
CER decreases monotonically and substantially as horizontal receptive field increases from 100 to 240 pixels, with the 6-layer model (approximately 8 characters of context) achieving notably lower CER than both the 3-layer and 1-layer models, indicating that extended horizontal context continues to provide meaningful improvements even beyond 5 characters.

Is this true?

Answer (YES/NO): NO